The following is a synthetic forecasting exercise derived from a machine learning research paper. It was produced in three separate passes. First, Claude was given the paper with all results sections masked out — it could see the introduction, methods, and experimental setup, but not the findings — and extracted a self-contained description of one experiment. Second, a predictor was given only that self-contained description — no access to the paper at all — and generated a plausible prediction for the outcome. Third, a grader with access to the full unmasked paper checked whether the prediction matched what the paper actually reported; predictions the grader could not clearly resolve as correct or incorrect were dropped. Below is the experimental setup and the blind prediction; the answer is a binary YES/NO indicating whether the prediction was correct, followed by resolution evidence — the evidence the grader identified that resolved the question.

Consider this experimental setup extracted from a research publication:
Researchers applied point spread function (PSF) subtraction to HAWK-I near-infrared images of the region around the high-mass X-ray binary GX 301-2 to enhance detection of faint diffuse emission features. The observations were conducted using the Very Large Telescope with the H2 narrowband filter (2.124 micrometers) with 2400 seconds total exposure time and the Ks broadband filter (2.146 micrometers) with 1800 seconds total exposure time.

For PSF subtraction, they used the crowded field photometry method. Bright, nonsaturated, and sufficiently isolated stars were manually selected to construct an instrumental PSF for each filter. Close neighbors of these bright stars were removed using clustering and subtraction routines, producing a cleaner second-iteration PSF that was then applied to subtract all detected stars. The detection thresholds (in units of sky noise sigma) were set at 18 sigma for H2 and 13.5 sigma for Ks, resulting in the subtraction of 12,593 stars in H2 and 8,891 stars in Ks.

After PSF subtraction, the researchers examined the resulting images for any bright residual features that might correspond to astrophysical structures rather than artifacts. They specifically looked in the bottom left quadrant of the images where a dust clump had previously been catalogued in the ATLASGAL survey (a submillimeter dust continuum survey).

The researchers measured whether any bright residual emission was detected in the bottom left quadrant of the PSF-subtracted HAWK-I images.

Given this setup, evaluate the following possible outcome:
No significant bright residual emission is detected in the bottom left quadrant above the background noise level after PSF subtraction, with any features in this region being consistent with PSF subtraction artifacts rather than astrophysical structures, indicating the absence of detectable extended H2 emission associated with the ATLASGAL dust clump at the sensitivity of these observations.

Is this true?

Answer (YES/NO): NO